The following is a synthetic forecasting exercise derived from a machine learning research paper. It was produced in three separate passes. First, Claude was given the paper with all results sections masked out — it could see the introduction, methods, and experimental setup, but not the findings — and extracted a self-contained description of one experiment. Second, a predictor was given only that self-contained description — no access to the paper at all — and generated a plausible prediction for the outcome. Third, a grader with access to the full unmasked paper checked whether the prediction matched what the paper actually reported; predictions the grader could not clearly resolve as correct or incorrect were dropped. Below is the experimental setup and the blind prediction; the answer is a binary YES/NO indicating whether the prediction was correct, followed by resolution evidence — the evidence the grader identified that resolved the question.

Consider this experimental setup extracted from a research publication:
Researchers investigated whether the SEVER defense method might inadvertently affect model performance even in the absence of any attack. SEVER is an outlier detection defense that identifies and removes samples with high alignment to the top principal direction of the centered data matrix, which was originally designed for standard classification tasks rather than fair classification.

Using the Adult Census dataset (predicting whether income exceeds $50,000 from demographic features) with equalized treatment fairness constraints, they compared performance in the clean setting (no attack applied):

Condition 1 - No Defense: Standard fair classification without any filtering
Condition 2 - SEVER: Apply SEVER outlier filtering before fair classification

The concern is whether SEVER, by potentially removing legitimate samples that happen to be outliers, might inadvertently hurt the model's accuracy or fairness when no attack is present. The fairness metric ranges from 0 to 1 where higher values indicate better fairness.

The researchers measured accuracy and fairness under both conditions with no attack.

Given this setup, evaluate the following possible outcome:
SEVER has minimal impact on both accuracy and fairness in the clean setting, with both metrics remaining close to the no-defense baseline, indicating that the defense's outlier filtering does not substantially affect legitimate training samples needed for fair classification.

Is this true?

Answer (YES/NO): NO